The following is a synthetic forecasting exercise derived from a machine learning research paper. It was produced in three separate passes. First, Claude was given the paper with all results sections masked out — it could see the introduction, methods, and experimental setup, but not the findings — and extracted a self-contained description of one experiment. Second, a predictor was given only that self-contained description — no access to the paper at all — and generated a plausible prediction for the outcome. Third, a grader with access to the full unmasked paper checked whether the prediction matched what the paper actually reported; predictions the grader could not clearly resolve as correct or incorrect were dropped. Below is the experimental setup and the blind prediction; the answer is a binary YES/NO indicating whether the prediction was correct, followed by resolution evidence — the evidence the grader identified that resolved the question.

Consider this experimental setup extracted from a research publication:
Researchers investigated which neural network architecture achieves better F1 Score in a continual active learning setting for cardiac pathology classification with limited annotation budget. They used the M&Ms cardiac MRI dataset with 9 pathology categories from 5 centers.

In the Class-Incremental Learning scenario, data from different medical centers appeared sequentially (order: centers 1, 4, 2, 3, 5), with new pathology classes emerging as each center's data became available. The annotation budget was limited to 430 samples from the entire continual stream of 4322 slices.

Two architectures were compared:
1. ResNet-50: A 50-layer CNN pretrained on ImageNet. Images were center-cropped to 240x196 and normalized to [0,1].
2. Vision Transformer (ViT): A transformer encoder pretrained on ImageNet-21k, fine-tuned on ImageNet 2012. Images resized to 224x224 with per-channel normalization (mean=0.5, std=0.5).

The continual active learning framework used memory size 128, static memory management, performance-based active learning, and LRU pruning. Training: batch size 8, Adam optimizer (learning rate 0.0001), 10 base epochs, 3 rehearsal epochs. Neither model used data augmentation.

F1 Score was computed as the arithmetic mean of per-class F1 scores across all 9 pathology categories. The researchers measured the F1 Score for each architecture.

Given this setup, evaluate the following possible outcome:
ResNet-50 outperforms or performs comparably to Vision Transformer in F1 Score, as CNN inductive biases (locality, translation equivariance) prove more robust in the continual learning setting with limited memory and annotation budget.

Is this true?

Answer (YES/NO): YES